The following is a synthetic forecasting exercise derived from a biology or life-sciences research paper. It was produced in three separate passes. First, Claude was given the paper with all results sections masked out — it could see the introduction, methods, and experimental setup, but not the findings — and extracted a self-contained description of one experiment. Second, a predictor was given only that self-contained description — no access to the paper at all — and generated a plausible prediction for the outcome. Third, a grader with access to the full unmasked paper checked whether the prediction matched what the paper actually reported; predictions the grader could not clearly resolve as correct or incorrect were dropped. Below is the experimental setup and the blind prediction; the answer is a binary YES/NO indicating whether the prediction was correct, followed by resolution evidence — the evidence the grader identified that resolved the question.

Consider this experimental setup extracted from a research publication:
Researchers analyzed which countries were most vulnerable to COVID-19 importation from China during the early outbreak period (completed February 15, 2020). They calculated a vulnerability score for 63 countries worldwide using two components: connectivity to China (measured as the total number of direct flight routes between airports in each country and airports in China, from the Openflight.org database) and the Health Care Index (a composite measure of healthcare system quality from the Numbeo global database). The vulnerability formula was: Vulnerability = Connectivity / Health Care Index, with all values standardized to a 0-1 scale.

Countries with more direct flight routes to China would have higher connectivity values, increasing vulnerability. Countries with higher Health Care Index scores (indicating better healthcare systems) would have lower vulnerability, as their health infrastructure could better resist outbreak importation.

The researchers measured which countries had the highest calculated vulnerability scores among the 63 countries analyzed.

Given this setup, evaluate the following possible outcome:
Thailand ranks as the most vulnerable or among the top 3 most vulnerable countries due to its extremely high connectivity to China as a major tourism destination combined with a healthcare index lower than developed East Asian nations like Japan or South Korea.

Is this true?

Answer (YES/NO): NO